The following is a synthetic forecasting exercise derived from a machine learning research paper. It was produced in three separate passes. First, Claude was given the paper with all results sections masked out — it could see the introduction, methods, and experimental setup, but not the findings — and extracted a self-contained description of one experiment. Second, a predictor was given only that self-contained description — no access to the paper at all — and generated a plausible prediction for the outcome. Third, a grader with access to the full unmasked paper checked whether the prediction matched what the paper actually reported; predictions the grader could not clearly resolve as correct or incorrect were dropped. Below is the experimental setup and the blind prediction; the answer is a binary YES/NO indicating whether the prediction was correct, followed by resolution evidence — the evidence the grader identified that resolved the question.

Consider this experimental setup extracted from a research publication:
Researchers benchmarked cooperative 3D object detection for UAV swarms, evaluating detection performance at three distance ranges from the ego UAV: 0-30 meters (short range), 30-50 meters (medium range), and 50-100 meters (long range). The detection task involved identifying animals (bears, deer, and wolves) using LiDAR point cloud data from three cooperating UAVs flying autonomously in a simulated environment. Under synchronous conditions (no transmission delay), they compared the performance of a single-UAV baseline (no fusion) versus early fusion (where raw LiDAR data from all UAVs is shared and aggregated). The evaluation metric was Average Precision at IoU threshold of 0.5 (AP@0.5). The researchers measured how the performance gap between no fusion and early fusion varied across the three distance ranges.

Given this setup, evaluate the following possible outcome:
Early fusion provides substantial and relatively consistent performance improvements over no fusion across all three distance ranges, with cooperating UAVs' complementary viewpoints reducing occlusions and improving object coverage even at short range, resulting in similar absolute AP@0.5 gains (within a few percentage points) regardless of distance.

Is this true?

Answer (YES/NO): NO